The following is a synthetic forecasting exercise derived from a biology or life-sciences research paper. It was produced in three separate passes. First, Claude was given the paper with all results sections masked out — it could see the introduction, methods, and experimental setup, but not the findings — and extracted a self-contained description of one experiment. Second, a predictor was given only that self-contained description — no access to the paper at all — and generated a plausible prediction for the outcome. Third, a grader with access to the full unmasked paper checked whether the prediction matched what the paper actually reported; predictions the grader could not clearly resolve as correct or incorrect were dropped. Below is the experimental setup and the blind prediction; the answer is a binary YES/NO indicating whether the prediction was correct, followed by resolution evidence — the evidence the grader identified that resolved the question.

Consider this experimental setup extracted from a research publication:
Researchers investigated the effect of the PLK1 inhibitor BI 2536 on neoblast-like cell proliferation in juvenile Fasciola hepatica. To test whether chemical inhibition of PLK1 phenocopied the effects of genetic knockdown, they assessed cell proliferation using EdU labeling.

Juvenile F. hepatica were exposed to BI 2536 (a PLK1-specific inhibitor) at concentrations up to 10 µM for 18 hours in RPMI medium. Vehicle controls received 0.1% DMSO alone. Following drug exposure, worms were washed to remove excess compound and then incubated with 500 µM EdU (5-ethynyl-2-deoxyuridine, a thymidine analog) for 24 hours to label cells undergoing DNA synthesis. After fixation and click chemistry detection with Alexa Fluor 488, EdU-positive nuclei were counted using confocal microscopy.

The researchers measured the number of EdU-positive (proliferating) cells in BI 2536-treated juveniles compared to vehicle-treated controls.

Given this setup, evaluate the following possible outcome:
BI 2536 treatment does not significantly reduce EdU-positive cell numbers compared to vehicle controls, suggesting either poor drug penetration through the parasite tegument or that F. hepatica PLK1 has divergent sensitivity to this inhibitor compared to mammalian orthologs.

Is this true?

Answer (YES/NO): NO